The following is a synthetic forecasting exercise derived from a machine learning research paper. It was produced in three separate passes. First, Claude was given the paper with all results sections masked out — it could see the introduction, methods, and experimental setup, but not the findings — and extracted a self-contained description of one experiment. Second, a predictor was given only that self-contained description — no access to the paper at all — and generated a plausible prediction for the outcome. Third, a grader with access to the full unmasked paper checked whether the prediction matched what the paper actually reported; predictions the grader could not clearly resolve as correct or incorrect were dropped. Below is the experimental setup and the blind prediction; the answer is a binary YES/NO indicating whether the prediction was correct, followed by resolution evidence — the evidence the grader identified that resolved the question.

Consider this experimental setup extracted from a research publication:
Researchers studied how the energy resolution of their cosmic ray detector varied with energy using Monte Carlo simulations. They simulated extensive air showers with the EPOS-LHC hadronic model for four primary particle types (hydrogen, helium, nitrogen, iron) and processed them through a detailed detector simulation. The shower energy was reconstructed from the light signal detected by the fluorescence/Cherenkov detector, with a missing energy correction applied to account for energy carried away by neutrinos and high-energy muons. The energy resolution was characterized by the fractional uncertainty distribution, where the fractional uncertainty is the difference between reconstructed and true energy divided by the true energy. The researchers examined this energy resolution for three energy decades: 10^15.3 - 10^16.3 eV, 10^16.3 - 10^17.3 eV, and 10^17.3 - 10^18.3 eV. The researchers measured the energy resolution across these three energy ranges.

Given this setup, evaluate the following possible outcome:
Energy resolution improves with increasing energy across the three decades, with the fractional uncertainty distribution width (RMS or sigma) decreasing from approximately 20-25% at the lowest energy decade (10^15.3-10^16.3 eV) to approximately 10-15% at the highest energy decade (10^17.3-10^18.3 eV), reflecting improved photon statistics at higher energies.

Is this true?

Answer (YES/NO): NO